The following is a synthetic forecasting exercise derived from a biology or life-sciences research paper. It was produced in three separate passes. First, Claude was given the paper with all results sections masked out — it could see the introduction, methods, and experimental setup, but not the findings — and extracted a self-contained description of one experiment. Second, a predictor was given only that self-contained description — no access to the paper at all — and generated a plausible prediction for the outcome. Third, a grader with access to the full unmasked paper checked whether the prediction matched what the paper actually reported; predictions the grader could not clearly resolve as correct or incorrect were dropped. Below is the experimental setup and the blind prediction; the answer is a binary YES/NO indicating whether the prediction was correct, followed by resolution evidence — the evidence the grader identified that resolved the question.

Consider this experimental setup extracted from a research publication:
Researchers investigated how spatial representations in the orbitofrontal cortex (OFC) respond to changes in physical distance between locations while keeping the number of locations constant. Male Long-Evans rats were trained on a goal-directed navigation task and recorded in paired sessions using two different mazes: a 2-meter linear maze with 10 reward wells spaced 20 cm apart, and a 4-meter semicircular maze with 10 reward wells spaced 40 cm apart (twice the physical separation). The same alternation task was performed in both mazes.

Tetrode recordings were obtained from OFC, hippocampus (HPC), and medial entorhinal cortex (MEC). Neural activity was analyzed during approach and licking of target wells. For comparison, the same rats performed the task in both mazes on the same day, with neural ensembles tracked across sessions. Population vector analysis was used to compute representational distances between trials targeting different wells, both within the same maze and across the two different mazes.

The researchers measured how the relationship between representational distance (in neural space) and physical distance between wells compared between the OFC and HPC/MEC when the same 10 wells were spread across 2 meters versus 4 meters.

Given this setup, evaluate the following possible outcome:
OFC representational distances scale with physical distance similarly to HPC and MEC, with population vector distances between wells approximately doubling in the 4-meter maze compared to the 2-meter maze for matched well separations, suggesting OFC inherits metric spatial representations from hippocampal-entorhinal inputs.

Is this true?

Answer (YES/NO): NO